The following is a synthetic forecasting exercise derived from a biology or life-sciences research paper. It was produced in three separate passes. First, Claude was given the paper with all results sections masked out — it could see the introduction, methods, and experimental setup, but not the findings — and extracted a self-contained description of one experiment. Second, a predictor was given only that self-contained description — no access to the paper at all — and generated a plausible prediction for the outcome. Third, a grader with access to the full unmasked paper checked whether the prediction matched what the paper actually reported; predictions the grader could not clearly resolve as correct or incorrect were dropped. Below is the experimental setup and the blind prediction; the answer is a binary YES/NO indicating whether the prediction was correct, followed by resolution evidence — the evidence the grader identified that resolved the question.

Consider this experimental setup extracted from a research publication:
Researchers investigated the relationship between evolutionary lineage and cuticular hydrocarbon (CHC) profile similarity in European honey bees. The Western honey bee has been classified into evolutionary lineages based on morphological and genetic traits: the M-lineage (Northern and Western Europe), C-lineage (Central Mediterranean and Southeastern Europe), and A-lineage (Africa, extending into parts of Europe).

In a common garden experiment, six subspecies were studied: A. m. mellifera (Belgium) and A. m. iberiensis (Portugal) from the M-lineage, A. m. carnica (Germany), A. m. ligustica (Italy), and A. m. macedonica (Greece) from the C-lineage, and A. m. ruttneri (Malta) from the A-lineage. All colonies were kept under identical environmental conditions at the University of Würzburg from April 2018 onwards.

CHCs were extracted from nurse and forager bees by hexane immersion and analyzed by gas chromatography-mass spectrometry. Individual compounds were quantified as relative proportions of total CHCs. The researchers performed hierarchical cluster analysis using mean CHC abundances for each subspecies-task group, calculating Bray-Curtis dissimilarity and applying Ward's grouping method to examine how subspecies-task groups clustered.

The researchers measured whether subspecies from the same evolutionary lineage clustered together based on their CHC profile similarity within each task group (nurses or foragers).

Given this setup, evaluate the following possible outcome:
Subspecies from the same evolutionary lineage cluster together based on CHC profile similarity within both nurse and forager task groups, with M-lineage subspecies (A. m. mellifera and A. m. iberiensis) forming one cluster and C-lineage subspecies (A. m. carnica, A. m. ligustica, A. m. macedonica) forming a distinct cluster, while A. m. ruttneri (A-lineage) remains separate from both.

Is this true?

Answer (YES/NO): NO